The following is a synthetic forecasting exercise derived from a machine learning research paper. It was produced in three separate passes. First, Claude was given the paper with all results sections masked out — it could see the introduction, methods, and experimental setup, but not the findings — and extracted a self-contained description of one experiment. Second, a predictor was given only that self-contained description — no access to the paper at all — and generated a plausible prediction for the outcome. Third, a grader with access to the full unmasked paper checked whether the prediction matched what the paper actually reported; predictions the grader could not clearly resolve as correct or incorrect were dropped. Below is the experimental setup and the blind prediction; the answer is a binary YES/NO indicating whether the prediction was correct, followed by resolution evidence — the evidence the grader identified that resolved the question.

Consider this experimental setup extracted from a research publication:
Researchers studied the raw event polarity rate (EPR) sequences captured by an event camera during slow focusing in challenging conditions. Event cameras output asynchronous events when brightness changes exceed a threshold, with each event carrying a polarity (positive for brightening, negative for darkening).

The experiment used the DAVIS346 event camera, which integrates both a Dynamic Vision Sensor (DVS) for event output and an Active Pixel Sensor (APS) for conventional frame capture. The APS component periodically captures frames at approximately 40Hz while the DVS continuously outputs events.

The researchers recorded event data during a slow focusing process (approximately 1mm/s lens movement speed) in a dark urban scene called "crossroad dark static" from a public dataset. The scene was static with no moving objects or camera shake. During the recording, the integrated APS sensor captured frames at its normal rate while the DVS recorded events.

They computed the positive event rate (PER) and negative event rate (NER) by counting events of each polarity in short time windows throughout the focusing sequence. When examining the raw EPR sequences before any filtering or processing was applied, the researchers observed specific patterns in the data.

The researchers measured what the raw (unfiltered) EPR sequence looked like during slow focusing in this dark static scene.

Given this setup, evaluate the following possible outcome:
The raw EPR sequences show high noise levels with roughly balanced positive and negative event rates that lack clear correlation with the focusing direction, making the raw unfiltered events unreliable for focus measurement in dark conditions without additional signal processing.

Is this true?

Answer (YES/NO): NO